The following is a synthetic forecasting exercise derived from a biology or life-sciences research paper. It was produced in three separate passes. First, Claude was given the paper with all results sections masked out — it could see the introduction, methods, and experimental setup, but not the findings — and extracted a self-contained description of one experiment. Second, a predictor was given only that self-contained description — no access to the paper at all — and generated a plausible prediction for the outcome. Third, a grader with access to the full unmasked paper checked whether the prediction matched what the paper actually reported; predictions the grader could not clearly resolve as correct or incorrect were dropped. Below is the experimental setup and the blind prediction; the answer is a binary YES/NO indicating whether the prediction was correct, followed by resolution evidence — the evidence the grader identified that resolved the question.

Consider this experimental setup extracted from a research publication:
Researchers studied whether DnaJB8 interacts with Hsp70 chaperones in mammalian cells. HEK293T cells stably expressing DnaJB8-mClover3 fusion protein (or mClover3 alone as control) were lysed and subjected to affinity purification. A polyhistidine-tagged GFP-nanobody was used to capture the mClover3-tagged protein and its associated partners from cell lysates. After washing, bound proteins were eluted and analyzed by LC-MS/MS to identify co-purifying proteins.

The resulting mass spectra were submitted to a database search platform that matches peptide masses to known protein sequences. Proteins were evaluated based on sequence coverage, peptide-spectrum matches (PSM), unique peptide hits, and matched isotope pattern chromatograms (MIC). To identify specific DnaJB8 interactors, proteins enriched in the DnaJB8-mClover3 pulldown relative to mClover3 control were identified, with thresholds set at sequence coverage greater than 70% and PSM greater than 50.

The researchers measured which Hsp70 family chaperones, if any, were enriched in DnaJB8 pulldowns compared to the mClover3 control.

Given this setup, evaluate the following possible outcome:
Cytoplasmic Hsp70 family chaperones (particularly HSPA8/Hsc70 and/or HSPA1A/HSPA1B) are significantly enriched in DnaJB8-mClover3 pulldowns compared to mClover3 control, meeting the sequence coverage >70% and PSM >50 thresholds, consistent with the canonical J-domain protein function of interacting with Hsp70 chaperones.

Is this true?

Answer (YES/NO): NO